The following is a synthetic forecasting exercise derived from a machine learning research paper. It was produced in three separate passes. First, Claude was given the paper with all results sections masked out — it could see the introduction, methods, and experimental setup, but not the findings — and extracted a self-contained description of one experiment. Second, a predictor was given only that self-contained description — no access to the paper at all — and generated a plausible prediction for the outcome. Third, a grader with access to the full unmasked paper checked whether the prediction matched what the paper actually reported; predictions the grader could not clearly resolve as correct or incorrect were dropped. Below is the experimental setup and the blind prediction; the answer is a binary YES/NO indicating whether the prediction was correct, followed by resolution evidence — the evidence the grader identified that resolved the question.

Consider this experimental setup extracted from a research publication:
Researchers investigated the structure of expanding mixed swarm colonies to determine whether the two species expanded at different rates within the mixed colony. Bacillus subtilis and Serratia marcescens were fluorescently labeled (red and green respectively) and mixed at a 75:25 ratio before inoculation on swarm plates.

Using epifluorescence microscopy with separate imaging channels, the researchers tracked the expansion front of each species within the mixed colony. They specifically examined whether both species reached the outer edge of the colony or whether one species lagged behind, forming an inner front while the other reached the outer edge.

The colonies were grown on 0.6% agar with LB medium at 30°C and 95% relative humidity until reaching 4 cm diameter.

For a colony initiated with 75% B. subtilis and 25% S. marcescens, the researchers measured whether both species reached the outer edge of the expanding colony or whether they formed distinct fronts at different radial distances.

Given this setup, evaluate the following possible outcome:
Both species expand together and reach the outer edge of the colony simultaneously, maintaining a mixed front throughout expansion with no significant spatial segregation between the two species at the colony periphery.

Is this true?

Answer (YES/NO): NO